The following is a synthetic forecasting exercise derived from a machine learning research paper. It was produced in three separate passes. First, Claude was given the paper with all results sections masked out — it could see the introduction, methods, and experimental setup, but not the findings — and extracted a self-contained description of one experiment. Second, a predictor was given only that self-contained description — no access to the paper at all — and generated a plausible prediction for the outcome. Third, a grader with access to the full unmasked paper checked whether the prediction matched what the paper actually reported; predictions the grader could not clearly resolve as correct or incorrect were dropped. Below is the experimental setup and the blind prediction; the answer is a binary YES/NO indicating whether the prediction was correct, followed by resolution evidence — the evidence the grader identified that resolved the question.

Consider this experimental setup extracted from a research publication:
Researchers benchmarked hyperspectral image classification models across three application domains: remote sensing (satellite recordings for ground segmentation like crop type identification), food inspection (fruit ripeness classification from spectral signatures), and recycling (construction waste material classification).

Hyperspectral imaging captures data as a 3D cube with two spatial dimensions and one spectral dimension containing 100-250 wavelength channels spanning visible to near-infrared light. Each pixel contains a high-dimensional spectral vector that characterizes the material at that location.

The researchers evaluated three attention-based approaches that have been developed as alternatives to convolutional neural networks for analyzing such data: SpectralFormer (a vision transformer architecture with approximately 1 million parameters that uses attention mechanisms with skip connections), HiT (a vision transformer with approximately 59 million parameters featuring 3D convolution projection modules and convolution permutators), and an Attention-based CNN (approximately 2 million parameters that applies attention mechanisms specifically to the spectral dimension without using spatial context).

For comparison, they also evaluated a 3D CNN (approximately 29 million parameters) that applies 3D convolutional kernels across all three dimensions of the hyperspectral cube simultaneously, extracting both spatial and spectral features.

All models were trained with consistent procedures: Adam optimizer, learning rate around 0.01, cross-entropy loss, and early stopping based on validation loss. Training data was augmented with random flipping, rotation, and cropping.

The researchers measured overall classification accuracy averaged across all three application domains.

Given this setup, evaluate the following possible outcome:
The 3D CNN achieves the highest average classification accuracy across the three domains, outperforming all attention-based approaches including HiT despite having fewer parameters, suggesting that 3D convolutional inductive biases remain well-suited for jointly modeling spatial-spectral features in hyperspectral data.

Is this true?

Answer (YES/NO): YES